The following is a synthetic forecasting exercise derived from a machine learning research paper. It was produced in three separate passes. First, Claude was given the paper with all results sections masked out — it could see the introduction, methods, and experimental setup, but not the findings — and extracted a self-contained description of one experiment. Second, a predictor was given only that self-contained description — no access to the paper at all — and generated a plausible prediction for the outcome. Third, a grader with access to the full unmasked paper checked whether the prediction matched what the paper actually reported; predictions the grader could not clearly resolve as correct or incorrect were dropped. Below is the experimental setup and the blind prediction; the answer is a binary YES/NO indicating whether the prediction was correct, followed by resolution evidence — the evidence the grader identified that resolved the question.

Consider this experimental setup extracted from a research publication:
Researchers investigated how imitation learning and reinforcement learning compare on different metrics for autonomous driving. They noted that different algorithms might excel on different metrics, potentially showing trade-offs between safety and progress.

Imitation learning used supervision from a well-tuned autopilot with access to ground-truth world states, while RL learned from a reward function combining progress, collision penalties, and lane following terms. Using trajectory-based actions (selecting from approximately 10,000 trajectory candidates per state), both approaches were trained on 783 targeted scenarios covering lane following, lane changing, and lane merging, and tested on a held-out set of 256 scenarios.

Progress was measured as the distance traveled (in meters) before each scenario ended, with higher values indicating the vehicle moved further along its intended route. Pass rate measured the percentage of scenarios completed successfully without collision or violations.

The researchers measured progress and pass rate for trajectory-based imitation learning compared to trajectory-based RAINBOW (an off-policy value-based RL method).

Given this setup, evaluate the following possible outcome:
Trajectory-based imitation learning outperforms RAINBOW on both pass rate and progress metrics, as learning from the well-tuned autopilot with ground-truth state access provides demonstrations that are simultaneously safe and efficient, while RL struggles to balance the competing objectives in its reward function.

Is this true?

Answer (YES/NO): NO